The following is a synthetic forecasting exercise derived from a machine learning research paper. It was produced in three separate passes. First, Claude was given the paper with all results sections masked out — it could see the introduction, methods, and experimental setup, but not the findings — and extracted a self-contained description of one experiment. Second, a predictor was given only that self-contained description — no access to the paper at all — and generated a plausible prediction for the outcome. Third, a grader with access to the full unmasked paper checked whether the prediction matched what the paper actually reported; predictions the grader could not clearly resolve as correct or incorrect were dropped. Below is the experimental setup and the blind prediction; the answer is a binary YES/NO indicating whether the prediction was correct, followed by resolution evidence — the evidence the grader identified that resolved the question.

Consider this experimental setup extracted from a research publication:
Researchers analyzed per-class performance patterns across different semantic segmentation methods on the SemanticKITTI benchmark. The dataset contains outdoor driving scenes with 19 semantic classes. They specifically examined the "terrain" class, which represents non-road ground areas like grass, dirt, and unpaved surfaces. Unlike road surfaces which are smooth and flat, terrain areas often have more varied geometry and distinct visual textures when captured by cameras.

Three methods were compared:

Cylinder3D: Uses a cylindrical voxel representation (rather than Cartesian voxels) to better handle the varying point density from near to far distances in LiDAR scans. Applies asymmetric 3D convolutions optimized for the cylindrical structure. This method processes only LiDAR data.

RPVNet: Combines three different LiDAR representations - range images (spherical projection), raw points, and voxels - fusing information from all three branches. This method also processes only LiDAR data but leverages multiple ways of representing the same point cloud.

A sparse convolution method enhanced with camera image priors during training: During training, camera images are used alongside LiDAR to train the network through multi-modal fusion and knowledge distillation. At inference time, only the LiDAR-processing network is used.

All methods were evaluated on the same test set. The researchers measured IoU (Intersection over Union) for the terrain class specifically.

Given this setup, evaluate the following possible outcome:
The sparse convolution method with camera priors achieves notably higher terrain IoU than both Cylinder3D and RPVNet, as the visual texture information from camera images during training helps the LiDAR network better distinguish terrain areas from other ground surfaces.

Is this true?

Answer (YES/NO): NO